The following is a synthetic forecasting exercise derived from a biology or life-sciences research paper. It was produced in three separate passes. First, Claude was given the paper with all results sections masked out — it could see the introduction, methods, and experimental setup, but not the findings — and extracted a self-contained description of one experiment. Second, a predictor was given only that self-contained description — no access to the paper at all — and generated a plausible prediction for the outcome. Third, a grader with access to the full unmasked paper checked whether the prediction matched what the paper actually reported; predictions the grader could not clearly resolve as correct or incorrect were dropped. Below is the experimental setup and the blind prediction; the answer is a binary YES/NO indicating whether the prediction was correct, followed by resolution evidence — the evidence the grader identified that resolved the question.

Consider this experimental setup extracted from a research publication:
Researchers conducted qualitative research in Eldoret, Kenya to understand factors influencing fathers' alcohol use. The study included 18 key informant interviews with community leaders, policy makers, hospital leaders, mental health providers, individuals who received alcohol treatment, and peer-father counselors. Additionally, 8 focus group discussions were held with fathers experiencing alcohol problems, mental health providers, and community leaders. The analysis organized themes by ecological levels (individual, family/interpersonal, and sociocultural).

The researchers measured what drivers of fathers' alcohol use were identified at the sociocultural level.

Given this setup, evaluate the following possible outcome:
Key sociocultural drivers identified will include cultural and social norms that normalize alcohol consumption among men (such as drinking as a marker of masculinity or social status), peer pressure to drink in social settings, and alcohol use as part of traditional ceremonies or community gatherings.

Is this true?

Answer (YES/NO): YES